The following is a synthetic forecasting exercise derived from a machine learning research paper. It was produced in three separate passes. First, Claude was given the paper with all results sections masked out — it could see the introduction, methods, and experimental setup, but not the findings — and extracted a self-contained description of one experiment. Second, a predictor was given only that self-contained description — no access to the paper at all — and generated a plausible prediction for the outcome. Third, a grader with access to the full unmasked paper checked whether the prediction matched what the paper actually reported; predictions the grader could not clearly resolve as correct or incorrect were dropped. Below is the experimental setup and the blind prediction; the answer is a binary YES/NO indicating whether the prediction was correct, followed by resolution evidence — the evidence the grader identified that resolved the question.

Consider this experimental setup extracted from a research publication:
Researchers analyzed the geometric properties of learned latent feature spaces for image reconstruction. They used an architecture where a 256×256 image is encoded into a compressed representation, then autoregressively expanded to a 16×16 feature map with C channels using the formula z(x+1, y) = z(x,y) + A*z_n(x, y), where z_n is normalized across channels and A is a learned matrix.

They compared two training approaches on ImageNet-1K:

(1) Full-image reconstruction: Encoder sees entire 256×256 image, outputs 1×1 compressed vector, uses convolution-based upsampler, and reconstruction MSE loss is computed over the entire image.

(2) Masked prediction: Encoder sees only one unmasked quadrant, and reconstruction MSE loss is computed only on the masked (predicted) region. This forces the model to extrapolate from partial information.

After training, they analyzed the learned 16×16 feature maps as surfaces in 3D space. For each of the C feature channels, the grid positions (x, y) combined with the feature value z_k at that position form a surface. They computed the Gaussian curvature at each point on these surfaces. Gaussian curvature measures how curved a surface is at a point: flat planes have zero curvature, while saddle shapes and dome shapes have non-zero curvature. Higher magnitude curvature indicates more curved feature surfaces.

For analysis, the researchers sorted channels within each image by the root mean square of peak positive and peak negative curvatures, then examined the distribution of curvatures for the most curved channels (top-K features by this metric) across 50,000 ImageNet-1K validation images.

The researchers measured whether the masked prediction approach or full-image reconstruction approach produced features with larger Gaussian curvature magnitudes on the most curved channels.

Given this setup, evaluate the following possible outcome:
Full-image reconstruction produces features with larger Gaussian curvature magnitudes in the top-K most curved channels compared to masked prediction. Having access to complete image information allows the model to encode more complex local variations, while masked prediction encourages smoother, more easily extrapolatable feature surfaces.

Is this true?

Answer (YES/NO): NO